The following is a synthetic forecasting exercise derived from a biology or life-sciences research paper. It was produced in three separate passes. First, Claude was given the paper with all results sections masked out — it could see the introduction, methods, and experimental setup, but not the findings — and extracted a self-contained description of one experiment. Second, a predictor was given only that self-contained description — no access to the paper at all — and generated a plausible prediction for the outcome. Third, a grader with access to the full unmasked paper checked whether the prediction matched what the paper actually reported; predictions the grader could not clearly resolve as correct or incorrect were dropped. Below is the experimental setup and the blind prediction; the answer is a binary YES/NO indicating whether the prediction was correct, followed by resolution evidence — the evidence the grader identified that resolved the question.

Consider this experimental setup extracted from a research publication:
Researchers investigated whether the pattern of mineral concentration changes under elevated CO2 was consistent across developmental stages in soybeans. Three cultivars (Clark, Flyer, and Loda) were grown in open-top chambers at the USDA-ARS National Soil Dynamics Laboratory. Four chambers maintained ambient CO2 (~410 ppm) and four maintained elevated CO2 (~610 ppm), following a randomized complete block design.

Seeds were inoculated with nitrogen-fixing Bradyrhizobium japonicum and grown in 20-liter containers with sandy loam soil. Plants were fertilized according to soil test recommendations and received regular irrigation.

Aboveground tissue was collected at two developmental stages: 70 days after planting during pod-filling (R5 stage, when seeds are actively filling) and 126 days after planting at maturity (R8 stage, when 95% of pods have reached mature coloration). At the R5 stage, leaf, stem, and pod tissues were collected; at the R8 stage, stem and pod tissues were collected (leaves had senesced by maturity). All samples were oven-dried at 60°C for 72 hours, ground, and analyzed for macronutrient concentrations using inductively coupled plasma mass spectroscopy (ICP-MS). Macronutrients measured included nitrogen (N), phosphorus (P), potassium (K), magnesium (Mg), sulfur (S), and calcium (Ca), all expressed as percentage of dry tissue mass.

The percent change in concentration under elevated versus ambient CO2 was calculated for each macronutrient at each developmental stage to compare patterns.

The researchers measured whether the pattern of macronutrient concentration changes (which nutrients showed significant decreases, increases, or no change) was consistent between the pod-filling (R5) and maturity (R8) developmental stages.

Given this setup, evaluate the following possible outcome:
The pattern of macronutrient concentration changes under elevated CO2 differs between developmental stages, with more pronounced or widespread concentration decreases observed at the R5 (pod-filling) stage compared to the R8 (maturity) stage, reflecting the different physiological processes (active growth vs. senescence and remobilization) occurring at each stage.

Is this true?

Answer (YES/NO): NO